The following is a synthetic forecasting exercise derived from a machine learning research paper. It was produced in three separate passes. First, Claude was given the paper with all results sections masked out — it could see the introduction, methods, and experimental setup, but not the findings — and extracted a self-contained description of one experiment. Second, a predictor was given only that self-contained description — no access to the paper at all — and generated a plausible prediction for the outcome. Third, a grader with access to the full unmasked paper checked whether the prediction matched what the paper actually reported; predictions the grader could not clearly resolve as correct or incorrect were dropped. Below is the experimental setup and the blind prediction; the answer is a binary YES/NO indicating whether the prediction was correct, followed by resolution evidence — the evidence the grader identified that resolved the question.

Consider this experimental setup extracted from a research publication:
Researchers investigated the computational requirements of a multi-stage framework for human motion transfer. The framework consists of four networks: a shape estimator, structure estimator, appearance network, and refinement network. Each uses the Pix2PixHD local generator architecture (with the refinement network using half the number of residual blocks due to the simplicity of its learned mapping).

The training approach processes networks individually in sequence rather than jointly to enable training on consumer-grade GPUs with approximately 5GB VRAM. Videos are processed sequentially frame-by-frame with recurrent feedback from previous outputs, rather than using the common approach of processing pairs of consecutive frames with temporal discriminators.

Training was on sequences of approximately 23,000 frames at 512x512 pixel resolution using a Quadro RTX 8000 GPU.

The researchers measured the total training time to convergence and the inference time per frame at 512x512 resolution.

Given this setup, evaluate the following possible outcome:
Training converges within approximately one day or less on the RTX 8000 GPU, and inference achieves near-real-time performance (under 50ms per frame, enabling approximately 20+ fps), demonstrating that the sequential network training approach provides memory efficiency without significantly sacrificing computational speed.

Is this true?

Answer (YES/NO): NO